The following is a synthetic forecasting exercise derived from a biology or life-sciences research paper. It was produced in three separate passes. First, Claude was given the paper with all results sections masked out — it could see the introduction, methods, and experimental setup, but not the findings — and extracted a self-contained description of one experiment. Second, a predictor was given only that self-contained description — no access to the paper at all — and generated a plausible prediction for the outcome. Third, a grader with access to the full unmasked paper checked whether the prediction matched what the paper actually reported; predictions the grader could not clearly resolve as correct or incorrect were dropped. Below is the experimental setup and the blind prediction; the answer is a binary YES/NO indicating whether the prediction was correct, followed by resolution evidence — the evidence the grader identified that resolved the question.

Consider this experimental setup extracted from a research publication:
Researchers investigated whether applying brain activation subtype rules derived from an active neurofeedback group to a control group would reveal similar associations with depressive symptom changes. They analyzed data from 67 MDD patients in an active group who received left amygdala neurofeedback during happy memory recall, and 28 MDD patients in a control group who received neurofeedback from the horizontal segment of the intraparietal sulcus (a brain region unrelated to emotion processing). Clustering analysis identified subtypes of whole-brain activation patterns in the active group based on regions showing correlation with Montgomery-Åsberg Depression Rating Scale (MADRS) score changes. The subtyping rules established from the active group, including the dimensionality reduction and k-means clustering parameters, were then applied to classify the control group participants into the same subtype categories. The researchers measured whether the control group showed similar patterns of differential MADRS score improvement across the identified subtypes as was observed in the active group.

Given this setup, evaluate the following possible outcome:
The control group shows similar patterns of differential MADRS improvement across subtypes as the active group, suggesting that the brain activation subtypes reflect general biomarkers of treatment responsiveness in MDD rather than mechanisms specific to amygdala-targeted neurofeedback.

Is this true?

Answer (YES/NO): NO